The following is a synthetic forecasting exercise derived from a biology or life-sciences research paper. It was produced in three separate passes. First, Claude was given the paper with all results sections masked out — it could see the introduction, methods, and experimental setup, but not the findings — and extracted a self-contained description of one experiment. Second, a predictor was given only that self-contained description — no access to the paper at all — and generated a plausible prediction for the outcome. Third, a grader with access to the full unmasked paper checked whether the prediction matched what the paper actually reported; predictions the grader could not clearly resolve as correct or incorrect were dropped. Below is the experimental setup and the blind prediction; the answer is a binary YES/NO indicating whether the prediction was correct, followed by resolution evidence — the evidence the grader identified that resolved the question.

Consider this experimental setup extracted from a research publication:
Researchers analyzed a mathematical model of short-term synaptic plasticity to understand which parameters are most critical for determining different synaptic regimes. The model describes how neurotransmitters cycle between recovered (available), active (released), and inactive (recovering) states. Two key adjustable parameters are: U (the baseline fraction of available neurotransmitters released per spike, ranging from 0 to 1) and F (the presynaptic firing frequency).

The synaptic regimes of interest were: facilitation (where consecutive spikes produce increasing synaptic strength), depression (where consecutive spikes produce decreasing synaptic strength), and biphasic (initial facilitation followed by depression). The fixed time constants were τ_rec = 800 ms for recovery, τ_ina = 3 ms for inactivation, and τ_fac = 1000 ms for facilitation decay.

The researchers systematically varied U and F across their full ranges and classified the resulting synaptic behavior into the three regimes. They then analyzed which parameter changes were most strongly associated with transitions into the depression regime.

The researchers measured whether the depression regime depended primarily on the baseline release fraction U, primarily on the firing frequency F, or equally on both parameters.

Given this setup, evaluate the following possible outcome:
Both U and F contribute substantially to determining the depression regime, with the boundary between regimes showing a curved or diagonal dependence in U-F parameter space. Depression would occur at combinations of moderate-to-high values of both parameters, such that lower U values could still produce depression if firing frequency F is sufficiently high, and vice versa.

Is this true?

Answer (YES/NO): NO